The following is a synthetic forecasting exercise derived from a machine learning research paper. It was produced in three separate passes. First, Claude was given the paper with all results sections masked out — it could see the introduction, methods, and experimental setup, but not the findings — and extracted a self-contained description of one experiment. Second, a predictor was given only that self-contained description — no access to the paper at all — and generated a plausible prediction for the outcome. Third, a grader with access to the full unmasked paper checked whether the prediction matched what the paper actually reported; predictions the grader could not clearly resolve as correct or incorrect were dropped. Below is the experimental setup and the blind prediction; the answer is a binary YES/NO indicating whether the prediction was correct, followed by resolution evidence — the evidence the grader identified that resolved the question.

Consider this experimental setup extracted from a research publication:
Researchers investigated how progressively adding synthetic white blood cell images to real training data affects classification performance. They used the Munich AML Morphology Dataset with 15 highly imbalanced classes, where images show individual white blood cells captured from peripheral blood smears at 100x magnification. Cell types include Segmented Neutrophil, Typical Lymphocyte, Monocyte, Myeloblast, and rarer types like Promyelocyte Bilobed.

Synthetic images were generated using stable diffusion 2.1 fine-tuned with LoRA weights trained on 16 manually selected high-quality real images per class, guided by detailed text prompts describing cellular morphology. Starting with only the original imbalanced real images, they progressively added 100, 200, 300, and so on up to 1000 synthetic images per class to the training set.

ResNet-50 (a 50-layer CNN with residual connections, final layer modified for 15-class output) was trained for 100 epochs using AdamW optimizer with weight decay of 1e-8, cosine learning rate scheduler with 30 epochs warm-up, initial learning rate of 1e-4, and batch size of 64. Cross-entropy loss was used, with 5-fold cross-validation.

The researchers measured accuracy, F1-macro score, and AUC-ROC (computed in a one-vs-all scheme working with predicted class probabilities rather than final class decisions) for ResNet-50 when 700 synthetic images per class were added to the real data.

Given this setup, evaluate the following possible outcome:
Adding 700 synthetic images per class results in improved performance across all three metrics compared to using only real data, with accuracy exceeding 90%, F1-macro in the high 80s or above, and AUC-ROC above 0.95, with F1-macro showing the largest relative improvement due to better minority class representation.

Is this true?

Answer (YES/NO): NO